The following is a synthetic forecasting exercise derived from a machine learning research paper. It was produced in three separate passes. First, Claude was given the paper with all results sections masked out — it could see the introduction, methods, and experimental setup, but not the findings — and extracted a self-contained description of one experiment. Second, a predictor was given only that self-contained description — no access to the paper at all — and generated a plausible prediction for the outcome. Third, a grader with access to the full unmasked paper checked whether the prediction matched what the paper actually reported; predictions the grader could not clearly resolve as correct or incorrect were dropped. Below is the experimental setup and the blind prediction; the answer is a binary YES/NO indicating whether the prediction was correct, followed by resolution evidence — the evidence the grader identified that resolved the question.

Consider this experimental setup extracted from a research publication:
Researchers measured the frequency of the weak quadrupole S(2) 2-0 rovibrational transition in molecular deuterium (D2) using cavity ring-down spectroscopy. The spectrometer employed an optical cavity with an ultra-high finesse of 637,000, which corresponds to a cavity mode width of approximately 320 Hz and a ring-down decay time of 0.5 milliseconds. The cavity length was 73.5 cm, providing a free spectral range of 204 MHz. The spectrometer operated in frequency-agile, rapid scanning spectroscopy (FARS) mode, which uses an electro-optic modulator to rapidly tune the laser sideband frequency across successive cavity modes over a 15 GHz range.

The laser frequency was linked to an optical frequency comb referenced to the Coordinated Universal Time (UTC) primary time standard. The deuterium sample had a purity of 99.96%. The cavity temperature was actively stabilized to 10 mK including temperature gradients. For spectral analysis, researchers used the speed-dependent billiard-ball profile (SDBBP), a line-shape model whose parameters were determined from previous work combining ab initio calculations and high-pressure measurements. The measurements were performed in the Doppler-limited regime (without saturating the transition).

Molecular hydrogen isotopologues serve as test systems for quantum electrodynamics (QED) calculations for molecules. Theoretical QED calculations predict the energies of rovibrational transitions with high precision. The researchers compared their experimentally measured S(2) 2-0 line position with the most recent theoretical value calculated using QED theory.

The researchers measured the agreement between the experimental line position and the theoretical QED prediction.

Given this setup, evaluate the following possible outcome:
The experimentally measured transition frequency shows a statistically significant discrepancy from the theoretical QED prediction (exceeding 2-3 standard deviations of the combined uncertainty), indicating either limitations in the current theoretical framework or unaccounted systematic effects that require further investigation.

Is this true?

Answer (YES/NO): YES